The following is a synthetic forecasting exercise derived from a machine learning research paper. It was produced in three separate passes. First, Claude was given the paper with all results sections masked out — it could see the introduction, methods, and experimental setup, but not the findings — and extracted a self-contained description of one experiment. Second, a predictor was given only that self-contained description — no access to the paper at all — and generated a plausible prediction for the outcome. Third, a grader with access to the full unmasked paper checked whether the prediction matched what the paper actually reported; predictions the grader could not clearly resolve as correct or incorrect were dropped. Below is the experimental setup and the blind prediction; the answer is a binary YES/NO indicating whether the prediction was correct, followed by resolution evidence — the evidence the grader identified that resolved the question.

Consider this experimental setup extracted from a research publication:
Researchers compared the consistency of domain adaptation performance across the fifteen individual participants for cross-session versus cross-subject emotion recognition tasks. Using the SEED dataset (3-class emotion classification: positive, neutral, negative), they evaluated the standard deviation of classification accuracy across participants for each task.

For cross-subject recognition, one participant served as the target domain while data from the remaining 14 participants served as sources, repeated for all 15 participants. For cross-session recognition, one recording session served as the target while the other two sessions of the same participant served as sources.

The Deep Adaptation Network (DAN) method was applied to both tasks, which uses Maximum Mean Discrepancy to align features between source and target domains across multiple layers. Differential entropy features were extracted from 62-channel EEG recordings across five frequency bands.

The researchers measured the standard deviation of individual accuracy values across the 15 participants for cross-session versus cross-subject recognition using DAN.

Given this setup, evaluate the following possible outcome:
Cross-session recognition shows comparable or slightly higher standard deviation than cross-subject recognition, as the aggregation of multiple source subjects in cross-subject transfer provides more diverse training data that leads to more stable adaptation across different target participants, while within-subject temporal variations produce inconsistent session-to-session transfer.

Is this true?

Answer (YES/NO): NO